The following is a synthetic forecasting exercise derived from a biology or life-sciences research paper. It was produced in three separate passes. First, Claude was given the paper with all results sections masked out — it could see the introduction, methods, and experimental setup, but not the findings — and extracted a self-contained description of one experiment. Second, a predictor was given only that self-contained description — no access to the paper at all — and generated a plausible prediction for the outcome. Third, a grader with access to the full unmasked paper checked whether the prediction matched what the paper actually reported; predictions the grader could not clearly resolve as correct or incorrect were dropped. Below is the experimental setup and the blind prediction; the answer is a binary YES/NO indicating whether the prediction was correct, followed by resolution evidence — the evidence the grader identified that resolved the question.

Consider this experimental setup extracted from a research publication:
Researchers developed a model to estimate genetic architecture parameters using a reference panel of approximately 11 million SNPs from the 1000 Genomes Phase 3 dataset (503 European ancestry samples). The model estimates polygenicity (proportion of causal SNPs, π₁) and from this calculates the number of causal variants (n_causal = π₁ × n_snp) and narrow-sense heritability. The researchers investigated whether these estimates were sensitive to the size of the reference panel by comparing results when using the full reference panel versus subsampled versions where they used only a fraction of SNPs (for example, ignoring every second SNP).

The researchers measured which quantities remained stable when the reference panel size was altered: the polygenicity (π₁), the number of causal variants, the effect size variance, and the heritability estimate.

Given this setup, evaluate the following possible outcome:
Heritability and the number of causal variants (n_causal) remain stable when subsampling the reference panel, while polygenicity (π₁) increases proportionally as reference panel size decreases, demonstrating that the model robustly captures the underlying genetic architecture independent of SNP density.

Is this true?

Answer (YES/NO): YES